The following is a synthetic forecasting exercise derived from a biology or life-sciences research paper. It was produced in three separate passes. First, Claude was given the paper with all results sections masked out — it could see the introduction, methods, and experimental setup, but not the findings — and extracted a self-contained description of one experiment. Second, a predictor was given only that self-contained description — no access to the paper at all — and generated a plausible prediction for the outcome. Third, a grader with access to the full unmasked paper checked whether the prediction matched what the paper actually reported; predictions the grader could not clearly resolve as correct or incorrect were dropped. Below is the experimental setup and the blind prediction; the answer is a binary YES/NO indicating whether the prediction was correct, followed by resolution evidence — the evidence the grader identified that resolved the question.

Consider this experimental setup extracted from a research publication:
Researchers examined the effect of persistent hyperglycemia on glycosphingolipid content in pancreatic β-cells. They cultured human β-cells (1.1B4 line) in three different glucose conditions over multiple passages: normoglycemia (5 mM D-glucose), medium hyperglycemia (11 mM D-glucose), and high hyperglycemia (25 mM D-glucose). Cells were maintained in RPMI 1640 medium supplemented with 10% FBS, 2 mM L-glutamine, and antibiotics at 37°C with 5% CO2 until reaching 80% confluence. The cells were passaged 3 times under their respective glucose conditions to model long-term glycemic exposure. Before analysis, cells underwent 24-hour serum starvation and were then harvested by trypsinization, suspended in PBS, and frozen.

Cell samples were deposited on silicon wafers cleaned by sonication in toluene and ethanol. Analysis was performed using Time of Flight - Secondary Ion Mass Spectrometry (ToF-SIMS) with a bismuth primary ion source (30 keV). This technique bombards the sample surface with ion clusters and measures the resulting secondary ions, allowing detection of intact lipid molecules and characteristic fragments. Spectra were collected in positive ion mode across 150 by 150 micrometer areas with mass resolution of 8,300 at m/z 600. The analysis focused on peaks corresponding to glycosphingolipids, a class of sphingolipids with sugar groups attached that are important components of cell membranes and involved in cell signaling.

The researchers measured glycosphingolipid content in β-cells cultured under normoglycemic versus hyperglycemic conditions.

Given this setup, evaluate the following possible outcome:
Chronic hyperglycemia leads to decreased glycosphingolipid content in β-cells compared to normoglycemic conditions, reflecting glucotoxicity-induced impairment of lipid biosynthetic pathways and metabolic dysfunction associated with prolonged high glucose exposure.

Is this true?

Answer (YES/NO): NO